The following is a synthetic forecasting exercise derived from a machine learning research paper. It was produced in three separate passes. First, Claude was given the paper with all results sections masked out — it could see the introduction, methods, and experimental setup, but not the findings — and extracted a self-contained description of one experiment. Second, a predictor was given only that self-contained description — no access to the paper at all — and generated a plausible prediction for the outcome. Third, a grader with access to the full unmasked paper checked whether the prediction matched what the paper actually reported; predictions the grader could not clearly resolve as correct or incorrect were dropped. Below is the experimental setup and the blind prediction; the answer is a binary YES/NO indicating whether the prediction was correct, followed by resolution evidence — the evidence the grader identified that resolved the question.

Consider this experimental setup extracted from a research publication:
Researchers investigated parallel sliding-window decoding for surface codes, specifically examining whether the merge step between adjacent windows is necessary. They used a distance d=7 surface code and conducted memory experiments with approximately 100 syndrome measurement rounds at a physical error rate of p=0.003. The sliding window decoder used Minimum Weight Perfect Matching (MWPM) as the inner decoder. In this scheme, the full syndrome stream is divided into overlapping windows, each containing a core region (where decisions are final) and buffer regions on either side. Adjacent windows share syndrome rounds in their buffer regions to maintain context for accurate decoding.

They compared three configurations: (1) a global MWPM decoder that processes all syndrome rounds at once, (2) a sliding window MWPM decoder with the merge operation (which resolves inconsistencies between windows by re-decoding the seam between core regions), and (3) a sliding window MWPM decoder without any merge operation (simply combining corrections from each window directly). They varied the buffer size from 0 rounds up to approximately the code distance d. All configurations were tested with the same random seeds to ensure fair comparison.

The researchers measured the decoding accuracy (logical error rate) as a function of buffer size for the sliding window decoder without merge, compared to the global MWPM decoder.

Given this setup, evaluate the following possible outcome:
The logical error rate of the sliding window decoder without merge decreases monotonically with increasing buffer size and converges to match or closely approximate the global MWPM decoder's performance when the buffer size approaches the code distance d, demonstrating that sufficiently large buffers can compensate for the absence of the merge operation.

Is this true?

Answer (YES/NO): YES